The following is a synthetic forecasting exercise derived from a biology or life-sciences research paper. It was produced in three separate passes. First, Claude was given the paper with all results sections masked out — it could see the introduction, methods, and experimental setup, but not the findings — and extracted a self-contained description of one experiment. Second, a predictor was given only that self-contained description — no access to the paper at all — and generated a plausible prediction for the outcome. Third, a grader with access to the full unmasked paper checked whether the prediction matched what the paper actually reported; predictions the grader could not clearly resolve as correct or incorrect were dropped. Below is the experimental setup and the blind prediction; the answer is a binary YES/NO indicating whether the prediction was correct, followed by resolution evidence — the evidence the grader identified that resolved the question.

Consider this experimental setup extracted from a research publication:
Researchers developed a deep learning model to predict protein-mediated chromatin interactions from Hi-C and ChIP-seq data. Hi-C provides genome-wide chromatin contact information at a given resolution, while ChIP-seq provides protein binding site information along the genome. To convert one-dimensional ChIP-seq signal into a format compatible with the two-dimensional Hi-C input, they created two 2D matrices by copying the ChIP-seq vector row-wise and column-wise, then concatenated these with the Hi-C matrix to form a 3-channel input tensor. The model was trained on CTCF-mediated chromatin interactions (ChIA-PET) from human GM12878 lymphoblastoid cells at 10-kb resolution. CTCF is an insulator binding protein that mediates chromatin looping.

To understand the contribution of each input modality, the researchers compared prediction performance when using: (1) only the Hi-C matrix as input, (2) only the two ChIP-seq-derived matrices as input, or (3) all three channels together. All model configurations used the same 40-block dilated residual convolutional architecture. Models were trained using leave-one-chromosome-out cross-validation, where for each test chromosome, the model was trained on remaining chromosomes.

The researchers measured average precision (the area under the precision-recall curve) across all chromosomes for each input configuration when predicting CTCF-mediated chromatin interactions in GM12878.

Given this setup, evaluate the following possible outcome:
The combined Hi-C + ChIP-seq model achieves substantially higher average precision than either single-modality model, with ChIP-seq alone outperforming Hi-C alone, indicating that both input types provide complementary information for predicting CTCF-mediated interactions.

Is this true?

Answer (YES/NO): NO